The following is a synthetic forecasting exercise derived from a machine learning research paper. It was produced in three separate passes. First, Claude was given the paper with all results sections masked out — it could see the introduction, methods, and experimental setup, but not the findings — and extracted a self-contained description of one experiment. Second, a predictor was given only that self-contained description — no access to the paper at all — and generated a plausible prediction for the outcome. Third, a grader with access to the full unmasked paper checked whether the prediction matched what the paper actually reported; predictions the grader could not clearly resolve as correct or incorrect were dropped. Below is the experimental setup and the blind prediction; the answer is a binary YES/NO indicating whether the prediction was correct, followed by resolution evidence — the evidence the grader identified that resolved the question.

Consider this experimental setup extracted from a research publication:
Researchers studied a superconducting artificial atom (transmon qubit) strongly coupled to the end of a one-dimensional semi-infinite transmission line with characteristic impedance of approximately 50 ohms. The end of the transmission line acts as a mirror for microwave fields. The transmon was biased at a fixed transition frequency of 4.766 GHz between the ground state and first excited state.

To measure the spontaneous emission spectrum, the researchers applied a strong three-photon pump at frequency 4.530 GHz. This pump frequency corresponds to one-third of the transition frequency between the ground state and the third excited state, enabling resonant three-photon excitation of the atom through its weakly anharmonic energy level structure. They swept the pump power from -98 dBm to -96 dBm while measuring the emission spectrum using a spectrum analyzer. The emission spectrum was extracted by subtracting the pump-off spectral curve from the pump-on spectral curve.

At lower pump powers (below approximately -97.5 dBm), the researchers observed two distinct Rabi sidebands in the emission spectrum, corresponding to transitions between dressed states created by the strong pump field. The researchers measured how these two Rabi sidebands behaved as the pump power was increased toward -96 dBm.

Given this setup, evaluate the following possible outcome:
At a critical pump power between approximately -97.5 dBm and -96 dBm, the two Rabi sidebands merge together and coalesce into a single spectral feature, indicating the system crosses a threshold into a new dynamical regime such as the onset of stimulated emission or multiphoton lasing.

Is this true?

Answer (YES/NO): NO